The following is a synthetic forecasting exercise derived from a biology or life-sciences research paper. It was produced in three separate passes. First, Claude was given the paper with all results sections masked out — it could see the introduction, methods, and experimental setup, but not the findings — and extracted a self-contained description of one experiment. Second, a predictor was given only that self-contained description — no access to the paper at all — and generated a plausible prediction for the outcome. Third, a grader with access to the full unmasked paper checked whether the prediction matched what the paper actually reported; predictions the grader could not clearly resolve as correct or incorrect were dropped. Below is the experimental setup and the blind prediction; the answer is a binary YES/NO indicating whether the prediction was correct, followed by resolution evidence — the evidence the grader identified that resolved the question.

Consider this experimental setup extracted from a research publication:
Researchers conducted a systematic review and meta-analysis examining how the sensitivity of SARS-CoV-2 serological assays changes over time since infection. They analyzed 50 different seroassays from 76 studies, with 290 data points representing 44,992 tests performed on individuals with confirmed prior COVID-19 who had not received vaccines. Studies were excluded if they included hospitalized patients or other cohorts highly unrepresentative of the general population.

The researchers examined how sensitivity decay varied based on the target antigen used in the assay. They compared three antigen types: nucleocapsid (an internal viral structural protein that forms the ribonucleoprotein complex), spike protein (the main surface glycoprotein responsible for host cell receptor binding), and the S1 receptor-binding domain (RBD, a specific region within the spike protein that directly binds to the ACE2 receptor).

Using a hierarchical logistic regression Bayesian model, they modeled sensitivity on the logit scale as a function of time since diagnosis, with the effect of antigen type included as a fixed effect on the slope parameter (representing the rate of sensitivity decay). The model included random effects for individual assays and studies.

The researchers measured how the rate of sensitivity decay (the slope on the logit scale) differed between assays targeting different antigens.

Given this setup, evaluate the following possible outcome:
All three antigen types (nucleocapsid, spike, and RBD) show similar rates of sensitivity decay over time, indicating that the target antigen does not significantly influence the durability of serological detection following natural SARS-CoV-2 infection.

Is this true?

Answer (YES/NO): NO